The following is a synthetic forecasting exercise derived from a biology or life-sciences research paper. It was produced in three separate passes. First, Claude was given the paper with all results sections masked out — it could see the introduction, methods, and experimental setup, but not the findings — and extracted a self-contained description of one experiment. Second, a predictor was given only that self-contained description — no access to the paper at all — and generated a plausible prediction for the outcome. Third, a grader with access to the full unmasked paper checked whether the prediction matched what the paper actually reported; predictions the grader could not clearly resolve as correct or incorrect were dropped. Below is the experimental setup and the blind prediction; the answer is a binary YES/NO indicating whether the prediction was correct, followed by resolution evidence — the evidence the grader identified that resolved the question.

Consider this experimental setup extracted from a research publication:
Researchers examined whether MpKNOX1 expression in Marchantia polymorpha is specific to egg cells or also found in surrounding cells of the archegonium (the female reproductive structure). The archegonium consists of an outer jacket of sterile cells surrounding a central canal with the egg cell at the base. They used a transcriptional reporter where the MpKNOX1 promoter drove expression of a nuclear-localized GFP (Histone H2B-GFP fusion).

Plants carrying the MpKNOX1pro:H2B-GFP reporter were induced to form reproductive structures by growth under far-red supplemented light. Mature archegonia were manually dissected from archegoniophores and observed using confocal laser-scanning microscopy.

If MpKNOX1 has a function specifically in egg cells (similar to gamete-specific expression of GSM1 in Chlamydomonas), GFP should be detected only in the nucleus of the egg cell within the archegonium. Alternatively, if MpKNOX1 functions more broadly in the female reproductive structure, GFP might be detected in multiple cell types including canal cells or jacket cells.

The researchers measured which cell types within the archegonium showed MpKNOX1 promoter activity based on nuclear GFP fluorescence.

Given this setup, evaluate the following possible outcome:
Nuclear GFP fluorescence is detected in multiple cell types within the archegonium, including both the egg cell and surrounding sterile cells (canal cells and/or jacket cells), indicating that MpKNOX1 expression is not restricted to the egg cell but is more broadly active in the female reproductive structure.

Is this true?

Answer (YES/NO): NO